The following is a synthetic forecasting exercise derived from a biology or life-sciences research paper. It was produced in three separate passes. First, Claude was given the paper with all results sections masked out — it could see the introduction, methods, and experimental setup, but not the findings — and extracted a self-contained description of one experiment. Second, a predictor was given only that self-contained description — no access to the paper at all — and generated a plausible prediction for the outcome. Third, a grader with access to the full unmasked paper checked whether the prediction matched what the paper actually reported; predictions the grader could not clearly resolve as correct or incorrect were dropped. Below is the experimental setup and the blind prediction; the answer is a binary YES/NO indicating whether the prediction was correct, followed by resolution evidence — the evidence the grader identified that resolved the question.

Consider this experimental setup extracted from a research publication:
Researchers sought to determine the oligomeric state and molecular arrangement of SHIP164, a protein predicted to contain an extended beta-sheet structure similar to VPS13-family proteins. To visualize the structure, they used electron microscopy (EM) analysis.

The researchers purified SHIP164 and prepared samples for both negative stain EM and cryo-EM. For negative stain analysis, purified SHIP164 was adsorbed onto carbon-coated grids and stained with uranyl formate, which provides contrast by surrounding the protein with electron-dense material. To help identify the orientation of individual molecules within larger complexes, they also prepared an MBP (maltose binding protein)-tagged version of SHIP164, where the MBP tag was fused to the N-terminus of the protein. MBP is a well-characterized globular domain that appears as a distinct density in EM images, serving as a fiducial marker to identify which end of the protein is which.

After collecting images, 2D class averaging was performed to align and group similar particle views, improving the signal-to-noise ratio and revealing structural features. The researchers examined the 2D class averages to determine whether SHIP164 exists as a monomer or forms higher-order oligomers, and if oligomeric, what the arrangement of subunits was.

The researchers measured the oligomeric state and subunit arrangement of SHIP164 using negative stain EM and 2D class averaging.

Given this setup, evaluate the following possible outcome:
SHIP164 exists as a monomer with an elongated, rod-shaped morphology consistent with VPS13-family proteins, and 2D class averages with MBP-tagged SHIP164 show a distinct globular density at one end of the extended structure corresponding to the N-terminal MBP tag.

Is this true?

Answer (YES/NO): NO